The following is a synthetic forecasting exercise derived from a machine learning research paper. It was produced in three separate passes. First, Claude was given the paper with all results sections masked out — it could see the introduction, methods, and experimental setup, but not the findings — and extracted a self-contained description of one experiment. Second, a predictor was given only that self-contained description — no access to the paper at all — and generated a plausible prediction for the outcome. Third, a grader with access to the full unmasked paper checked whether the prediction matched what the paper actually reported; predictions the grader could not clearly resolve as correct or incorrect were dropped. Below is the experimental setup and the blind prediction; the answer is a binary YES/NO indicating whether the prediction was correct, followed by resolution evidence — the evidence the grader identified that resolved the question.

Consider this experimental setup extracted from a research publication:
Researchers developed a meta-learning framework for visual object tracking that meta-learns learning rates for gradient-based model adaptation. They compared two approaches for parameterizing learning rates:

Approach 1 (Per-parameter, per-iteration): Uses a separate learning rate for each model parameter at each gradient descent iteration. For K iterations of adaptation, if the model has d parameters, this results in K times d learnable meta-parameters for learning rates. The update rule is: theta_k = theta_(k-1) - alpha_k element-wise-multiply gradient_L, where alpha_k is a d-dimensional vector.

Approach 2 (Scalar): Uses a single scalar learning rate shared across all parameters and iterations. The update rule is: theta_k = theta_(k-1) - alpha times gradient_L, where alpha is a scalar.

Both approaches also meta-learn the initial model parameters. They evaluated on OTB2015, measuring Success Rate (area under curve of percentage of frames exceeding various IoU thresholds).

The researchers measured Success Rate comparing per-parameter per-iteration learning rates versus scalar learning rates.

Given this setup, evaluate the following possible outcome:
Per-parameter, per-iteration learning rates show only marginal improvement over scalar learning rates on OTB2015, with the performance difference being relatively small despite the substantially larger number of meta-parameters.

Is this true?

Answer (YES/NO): NO